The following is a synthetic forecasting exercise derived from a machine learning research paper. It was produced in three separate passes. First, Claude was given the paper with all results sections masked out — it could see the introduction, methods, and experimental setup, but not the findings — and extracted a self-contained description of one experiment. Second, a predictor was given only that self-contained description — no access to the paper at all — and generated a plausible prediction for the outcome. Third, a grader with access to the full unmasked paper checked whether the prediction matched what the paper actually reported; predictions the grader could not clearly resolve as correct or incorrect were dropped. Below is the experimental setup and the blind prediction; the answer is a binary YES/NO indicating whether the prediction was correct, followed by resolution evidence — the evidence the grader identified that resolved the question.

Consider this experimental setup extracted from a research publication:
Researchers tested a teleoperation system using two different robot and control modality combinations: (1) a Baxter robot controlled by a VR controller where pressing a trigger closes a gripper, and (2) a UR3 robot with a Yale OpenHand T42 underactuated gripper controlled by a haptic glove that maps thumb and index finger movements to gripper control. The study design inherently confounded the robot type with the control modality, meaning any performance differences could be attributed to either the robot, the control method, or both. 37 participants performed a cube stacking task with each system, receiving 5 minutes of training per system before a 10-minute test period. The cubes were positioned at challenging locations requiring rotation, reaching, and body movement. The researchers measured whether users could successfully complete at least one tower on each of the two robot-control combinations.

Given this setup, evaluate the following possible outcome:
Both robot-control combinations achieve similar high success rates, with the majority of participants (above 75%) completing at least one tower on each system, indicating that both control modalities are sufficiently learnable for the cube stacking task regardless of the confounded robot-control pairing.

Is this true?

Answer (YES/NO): NO